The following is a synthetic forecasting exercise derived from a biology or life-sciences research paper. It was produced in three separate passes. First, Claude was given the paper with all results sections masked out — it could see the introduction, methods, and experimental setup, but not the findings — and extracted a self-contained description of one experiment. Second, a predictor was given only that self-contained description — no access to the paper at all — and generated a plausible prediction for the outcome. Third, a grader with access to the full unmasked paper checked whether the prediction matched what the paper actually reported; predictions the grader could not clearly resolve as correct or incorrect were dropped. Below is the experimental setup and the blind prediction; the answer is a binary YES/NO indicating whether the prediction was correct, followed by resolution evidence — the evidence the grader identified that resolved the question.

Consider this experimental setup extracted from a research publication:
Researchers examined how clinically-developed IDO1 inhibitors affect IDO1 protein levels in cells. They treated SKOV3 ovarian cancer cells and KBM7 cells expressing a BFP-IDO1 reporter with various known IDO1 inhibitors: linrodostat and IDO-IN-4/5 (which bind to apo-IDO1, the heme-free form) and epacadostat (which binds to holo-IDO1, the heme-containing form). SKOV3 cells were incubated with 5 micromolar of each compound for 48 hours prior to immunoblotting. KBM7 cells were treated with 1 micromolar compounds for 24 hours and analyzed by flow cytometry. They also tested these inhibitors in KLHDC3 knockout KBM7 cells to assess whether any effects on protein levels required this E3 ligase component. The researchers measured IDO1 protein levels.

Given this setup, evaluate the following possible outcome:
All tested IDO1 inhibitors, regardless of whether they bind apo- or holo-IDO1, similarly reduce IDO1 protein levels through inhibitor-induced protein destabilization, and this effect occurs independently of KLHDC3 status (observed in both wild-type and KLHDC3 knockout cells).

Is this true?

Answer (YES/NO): NO